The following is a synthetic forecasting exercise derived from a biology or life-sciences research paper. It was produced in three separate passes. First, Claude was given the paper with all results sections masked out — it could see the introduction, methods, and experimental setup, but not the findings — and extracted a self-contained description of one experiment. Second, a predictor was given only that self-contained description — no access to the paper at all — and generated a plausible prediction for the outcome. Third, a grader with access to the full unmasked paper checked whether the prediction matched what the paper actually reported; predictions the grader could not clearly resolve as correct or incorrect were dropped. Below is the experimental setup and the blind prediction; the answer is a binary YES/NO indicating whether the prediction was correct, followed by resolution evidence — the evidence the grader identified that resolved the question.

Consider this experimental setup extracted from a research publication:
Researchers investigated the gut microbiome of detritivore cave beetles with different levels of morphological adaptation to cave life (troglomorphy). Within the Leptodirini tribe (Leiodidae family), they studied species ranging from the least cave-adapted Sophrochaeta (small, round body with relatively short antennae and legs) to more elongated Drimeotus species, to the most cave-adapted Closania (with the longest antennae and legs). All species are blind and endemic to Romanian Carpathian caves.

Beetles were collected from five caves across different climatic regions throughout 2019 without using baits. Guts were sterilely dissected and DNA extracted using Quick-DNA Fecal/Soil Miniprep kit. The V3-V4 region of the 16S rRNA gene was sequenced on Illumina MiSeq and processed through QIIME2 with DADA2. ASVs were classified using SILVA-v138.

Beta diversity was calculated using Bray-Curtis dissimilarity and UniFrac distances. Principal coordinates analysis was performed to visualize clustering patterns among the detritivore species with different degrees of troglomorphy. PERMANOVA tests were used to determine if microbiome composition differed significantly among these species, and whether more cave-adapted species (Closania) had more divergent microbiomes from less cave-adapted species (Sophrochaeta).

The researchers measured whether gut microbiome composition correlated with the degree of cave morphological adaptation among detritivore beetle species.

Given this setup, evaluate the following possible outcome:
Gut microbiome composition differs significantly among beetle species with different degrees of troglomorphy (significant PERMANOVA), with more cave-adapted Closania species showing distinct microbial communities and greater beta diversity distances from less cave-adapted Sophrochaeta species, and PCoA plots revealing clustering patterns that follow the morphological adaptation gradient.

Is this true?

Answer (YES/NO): NO